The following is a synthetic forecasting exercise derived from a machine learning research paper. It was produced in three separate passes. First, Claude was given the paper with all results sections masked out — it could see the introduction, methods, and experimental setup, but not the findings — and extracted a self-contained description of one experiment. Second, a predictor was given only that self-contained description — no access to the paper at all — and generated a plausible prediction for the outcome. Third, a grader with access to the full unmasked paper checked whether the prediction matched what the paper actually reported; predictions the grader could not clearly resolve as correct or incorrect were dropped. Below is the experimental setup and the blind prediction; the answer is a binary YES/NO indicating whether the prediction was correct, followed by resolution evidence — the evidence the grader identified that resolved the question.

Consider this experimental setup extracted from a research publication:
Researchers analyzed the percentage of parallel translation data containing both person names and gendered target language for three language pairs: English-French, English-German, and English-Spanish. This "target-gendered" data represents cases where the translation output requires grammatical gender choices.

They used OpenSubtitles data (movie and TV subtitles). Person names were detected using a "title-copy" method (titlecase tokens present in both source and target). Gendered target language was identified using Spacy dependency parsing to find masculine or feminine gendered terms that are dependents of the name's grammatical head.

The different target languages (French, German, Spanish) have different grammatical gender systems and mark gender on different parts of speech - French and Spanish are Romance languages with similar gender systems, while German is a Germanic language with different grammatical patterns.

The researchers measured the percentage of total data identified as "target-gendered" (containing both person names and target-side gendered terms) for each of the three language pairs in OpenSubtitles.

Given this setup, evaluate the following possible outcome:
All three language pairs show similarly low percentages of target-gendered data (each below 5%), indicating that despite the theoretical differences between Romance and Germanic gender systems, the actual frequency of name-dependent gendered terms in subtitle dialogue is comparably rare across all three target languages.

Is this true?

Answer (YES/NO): NO